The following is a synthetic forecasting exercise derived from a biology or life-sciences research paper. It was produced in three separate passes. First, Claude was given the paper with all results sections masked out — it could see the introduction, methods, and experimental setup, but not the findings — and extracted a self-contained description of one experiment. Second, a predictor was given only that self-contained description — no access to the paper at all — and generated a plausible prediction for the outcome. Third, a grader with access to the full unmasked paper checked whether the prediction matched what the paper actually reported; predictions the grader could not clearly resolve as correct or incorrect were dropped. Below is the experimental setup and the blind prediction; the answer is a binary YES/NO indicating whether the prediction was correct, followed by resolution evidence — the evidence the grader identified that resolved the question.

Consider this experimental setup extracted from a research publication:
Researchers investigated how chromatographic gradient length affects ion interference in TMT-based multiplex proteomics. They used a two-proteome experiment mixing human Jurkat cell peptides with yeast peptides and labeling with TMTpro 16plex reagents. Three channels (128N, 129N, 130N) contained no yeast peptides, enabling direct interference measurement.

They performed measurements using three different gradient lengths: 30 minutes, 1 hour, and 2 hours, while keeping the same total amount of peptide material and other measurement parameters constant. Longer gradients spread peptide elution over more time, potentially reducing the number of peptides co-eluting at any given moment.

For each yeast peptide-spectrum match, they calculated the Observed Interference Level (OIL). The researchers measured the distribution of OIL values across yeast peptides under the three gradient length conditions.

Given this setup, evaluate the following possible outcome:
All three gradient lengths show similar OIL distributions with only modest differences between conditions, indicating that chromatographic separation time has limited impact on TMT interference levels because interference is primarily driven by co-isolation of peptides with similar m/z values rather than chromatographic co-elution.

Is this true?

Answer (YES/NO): NO